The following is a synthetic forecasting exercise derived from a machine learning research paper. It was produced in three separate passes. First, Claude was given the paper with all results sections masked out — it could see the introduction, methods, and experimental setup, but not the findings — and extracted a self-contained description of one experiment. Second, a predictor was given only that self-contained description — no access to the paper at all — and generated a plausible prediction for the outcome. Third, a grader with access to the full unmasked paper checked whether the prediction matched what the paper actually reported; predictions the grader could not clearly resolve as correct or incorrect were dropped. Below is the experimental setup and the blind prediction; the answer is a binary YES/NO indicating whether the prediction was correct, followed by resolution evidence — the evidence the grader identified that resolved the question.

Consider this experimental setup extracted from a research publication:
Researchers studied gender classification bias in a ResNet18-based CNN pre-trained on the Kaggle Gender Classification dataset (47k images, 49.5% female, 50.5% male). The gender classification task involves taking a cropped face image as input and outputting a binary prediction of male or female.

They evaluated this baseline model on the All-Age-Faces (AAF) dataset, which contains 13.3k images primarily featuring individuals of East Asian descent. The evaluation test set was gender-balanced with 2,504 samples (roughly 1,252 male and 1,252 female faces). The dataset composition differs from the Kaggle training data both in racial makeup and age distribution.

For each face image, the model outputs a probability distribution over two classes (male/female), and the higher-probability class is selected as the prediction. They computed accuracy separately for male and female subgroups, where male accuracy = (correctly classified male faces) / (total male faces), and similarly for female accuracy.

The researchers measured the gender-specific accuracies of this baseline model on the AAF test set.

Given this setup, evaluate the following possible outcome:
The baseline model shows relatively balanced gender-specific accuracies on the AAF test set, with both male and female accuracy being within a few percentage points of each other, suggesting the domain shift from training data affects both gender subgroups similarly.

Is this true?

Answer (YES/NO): NO